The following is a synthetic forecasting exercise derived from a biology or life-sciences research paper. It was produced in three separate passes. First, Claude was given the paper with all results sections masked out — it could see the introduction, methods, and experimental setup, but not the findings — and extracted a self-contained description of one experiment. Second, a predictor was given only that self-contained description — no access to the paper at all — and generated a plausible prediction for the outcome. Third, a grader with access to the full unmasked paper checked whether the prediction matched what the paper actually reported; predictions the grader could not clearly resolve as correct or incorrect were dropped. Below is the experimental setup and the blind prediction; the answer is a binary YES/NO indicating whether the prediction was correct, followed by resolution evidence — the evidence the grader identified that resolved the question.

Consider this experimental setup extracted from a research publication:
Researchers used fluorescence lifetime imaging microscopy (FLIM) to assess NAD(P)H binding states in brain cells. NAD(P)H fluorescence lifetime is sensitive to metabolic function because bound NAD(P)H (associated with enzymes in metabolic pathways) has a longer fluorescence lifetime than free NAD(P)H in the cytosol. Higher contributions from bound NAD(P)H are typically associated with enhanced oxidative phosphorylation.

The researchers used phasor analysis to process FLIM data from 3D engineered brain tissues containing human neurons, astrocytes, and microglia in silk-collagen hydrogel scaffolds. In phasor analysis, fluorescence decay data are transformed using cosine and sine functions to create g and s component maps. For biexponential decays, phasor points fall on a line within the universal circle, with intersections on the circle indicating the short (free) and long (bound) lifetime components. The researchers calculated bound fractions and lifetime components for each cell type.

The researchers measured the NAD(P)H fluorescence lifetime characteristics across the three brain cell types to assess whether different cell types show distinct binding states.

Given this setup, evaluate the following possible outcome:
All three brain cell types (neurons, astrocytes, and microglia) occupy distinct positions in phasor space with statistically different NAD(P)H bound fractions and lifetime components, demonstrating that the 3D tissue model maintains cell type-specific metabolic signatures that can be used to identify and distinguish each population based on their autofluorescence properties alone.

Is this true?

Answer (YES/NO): NO